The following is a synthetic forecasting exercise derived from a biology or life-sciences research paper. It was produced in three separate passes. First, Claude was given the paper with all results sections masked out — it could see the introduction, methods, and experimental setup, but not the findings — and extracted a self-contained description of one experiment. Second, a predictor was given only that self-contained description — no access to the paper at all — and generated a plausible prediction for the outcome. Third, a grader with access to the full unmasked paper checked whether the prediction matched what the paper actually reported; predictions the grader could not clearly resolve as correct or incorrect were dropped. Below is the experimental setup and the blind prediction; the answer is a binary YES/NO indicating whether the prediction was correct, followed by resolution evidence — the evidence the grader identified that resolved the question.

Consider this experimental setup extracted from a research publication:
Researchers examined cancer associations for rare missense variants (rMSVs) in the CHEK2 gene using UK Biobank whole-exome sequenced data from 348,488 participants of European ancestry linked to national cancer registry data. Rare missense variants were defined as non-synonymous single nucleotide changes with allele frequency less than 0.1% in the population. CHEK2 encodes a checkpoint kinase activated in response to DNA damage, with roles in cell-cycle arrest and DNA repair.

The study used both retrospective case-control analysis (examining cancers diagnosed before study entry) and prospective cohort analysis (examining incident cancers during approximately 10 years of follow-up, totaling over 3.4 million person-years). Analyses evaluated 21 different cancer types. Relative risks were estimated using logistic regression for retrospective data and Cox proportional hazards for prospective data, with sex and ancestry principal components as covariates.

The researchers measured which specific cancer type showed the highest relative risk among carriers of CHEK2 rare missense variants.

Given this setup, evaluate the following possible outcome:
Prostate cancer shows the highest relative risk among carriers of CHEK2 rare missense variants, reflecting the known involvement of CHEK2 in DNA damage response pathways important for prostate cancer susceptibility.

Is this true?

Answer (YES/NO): NO